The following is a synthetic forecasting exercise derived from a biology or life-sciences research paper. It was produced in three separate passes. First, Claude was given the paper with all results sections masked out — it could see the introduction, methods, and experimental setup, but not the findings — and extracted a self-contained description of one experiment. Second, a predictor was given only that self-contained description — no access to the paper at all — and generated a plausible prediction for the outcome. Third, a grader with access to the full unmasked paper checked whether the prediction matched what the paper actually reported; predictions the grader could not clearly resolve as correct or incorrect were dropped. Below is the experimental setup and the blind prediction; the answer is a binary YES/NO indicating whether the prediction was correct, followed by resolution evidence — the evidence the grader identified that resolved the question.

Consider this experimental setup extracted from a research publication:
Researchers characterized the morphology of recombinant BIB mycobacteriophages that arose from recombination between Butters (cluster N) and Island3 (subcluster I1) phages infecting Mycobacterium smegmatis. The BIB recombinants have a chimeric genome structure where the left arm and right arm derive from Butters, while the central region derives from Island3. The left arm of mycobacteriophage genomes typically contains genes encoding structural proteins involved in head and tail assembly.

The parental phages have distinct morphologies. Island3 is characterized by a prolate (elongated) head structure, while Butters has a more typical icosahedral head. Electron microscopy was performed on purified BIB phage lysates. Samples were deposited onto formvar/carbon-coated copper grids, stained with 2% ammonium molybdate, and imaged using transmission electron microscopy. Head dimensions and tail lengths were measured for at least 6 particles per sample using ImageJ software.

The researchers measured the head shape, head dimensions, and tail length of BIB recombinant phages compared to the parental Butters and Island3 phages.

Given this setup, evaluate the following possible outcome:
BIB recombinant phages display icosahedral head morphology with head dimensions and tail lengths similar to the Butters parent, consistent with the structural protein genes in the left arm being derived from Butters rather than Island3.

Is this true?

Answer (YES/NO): YES